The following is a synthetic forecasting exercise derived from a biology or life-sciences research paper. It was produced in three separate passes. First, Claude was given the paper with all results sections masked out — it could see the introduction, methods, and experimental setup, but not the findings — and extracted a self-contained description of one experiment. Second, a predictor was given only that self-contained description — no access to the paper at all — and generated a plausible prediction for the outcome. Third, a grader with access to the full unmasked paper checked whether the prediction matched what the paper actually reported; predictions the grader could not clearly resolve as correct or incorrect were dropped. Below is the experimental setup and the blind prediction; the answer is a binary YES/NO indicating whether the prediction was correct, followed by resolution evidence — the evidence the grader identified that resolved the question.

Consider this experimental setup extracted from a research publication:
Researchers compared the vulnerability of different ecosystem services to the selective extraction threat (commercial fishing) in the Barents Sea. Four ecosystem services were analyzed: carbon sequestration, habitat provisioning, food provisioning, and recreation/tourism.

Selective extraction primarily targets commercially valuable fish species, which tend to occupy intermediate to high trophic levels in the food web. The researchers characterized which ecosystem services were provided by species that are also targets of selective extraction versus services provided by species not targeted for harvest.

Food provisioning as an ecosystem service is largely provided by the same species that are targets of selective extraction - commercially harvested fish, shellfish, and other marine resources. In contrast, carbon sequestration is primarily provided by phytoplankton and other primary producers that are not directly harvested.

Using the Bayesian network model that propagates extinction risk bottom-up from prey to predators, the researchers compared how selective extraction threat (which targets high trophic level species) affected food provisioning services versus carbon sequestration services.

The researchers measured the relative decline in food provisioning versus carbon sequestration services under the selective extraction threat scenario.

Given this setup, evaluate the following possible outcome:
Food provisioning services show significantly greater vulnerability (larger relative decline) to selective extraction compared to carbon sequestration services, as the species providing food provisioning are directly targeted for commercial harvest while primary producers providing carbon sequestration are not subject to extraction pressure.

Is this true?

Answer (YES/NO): YES